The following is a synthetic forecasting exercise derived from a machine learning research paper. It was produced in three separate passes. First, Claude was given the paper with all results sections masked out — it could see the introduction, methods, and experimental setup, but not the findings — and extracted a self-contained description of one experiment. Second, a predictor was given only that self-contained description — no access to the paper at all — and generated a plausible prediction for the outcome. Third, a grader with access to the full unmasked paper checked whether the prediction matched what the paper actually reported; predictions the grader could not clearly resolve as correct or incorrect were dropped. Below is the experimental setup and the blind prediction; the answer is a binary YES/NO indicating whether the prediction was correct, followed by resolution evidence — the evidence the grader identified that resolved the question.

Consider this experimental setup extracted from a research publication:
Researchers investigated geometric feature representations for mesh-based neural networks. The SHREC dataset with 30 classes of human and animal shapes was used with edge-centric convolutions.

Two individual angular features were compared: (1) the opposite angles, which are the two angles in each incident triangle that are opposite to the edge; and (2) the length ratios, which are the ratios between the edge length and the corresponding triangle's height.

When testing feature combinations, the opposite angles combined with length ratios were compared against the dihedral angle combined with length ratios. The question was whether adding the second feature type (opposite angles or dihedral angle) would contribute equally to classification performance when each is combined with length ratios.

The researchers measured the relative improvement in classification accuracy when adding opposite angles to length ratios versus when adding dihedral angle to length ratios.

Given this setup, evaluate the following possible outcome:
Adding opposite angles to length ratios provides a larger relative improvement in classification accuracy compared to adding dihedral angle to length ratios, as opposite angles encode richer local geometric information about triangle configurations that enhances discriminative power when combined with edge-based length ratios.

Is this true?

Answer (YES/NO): NO